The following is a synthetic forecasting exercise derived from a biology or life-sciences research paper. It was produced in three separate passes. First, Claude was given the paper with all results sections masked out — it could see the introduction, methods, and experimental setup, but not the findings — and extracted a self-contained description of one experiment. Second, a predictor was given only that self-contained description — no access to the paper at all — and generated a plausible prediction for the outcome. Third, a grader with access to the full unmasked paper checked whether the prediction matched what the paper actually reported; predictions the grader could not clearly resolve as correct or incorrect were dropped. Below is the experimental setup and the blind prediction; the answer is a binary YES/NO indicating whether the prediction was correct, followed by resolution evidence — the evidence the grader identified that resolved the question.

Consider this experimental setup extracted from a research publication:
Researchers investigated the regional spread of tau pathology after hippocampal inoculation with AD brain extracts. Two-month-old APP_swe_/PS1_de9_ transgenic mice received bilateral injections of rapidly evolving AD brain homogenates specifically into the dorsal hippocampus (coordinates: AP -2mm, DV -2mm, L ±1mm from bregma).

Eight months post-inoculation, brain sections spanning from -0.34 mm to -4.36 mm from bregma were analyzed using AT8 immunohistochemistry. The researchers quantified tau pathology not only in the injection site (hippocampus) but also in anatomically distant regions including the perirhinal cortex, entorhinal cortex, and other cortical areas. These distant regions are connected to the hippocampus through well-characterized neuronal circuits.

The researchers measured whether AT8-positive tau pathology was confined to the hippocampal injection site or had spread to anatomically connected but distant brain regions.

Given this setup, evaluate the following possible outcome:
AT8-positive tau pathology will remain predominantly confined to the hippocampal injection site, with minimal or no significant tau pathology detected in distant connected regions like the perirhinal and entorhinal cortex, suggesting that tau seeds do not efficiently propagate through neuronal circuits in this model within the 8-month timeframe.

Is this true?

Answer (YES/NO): NO